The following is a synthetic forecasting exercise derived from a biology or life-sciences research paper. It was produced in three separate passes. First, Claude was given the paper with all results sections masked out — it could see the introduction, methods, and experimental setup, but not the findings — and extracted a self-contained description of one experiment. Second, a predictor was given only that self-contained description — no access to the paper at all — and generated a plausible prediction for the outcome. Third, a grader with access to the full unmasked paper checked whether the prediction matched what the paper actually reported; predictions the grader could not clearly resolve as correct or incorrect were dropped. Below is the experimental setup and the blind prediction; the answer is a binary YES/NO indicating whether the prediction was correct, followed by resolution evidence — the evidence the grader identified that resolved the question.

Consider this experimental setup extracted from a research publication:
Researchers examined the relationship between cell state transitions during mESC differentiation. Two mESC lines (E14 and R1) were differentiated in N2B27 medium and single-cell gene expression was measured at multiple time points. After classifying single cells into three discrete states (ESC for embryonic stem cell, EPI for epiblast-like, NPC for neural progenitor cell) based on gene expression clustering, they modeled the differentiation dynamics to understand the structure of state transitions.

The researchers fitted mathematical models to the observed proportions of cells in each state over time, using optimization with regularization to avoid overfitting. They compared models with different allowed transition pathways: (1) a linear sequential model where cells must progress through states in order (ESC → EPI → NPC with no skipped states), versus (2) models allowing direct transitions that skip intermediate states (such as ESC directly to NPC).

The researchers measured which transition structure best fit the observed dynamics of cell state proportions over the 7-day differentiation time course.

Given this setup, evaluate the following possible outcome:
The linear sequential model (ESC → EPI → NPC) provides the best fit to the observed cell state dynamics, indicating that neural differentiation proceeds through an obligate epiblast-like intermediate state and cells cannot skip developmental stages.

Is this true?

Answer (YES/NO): NO